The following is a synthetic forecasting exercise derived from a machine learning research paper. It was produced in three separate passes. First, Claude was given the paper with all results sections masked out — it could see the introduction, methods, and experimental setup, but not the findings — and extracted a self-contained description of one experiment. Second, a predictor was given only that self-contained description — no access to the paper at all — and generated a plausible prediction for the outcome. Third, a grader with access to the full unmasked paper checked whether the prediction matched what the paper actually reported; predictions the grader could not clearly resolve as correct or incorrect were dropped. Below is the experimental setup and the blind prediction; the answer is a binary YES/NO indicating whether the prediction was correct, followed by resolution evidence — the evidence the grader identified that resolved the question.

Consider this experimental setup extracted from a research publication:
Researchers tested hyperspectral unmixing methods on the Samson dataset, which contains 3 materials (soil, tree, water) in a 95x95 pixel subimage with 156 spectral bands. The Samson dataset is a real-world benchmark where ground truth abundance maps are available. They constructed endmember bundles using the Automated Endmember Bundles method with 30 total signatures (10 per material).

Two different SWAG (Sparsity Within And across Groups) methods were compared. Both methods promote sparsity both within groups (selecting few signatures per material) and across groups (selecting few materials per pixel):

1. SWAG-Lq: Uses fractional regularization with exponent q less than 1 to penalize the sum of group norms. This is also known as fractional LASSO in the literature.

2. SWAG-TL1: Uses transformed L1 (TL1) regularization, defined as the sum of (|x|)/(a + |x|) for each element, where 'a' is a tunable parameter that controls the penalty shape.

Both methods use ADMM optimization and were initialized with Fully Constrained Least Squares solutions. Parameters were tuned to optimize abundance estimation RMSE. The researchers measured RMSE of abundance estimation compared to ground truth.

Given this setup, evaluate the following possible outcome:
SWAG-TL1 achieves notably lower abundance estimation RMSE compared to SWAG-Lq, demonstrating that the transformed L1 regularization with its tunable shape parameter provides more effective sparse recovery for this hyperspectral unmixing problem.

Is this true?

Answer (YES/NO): NO